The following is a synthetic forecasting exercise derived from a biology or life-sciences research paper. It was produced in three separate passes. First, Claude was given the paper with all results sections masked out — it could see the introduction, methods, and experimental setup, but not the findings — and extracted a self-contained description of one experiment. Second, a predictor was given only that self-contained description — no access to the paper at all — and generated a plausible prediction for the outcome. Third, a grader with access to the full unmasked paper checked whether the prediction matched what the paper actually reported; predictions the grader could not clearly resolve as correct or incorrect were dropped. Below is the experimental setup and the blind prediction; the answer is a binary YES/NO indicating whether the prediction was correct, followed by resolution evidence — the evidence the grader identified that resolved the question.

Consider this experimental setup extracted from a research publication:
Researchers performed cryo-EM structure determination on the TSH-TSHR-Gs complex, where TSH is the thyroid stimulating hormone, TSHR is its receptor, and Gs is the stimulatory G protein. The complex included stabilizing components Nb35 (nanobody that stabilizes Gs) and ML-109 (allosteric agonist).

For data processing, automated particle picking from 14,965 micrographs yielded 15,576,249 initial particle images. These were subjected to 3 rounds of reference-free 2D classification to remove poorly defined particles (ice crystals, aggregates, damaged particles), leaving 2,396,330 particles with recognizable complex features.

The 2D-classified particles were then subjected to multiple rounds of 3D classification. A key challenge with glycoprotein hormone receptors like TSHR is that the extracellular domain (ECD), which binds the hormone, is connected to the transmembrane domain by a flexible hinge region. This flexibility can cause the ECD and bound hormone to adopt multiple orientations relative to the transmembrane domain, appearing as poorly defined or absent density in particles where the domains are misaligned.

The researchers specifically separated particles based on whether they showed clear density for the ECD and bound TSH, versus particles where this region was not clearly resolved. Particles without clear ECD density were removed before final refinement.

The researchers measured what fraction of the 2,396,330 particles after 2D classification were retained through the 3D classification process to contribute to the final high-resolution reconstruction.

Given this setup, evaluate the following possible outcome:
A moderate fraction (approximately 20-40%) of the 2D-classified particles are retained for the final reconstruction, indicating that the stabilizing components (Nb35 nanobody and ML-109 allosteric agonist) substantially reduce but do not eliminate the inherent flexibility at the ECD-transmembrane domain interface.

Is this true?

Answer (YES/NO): YES